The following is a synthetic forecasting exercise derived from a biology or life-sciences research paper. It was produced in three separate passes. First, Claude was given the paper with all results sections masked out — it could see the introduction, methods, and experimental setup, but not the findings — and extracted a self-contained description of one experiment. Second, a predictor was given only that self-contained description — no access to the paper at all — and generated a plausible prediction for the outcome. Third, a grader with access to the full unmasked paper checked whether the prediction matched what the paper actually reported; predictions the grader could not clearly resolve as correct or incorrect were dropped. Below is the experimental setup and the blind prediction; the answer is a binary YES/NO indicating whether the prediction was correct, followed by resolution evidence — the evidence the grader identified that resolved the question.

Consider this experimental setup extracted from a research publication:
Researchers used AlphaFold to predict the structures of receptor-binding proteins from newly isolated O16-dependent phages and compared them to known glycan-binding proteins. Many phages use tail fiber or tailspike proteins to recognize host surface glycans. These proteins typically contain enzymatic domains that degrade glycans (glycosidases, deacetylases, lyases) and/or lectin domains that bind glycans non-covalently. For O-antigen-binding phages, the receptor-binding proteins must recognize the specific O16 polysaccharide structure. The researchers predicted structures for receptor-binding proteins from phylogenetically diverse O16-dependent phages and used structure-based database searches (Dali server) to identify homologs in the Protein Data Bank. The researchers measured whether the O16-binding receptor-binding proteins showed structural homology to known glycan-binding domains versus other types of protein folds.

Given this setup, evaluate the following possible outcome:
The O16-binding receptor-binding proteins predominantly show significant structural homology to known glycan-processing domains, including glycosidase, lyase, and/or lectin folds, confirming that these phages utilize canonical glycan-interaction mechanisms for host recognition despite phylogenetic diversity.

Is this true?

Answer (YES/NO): YES